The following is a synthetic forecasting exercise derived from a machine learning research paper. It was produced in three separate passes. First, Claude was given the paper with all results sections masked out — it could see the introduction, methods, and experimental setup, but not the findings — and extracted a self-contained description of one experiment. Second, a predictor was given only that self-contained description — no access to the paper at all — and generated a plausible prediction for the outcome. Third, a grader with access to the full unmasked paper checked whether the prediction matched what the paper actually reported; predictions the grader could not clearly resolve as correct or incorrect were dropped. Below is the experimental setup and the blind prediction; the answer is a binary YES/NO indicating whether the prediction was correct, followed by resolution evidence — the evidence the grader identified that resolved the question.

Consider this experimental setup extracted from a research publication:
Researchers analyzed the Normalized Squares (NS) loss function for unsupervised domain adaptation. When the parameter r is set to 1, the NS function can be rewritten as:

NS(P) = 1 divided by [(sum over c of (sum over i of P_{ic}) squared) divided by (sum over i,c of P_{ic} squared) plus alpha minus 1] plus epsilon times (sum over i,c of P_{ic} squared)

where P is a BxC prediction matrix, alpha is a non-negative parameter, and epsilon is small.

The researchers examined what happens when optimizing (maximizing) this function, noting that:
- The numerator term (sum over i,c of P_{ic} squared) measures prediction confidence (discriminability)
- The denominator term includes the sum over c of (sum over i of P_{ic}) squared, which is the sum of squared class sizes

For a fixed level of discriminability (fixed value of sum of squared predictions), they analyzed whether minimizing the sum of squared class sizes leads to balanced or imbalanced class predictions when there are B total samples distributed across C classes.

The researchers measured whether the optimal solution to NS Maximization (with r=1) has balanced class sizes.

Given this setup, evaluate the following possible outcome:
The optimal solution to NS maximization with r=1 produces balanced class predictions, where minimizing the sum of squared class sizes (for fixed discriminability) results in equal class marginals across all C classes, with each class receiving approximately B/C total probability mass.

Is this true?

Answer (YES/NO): YES